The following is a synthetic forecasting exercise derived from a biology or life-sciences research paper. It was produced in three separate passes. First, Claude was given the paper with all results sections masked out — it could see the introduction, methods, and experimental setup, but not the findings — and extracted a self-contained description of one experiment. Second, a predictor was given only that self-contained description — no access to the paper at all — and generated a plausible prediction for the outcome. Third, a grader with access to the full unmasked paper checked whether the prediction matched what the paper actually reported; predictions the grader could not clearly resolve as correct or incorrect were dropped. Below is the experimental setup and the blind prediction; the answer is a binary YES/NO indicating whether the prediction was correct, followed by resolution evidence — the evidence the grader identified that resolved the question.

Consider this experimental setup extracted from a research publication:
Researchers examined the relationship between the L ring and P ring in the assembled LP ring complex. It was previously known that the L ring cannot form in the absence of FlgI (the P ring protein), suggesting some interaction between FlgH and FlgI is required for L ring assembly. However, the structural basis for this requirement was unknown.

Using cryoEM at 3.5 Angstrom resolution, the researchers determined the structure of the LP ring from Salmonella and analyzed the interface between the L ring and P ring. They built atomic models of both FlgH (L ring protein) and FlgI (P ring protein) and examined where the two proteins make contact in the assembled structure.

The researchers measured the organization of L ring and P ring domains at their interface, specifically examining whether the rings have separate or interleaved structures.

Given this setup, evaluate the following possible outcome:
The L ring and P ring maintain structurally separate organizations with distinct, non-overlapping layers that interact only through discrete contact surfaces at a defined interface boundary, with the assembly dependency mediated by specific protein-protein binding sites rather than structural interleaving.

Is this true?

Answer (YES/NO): NO